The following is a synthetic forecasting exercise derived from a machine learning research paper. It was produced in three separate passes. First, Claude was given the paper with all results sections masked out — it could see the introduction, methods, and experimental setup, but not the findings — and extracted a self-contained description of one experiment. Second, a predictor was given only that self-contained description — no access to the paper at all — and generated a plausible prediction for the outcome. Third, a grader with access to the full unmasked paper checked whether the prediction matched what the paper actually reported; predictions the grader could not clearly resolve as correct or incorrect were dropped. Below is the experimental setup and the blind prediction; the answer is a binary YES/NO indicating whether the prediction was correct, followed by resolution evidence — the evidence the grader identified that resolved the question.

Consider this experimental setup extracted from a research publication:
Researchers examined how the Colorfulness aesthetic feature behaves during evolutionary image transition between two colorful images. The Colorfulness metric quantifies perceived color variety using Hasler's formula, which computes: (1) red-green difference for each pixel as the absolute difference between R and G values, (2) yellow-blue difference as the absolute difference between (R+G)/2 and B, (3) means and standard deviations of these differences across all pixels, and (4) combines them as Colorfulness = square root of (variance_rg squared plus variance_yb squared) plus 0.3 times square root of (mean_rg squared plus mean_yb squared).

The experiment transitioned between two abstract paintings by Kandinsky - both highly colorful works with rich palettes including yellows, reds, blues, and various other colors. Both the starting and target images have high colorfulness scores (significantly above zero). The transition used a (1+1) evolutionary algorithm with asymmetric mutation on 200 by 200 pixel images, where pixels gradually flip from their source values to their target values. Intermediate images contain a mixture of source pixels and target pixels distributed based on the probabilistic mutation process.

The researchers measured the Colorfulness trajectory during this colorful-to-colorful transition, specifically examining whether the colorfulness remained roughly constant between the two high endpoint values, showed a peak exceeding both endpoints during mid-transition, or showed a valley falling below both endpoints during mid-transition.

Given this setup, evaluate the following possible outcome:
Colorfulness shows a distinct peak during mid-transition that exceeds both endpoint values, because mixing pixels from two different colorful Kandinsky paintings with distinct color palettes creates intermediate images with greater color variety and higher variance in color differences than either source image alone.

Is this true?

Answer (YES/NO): NO